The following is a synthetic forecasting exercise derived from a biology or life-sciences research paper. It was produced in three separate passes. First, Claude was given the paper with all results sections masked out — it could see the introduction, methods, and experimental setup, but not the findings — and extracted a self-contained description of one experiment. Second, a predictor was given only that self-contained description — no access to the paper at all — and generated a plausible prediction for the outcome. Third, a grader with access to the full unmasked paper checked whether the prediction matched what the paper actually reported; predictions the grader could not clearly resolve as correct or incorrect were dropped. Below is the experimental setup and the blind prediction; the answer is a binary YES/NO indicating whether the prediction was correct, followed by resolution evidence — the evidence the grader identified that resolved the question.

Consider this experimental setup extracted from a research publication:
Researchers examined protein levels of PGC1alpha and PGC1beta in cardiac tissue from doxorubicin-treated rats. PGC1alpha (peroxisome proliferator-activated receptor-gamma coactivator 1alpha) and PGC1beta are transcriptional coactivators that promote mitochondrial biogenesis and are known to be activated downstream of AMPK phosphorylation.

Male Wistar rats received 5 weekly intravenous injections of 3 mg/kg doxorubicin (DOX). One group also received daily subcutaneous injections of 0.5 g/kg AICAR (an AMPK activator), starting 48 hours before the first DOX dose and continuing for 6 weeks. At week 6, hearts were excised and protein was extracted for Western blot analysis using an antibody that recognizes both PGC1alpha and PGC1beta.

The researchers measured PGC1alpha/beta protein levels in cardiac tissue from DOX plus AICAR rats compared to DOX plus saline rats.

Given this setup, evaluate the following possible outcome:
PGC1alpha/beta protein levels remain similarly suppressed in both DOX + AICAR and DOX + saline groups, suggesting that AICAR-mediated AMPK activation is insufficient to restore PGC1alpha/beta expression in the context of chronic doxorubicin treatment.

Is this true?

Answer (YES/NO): NO